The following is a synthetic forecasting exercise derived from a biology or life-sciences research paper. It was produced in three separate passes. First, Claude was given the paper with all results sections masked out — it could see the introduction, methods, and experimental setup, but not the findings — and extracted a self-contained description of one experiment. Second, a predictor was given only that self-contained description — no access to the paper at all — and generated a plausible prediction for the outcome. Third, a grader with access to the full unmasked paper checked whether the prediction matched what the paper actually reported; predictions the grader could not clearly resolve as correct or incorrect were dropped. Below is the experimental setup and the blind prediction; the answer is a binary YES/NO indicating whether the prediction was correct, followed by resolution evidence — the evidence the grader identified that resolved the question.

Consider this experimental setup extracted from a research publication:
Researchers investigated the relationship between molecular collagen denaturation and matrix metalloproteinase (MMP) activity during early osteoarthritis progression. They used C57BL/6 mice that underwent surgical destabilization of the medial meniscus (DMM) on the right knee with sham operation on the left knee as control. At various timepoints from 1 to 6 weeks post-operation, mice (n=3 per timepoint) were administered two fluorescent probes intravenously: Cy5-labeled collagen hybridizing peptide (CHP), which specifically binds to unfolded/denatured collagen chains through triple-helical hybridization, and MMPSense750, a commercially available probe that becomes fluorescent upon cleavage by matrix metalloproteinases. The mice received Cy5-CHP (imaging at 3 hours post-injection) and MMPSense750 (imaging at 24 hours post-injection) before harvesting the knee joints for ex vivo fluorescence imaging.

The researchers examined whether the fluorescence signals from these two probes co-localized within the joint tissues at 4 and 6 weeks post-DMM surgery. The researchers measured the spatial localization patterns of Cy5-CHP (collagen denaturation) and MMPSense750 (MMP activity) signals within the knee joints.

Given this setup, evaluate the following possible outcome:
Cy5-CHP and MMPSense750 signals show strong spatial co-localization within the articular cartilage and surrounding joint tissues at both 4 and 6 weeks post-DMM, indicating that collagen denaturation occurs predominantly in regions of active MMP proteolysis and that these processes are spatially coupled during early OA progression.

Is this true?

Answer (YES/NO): NO